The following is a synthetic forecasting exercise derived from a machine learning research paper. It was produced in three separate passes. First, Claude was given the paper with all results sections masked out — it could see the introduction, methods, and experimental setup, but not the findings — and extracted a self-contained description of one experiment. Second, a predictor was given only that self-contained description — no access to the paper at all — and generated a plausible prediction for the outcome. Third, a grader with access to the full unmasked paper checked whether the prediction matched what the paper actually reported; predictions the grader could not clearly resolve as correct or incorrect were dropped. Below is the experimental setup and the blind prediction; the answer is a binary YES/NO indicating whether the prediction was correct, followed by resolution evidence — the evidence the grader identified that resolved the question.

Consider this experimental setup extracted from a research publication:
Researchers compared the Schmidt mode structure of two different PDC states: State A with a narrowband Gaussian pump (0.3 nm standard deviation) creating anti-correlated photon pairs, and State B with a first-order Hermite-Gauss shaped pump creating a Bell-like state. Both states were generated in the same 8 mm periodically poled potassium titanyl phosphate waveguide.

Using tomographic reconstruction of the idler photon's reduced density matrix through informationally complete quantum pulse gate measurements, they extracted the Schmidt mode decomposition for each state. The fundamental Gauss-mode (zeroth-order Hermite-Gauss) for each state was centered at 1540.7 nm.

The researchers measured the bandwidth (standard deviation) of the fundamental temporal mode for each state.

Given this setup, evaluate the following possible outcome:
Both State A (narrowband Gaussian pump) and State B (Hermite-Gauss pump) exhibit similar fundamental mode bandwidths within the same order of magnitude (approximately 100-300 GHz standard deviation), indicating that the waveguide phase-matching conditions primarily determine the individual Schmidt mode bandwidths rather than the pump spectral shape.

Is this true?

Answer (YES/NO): NO